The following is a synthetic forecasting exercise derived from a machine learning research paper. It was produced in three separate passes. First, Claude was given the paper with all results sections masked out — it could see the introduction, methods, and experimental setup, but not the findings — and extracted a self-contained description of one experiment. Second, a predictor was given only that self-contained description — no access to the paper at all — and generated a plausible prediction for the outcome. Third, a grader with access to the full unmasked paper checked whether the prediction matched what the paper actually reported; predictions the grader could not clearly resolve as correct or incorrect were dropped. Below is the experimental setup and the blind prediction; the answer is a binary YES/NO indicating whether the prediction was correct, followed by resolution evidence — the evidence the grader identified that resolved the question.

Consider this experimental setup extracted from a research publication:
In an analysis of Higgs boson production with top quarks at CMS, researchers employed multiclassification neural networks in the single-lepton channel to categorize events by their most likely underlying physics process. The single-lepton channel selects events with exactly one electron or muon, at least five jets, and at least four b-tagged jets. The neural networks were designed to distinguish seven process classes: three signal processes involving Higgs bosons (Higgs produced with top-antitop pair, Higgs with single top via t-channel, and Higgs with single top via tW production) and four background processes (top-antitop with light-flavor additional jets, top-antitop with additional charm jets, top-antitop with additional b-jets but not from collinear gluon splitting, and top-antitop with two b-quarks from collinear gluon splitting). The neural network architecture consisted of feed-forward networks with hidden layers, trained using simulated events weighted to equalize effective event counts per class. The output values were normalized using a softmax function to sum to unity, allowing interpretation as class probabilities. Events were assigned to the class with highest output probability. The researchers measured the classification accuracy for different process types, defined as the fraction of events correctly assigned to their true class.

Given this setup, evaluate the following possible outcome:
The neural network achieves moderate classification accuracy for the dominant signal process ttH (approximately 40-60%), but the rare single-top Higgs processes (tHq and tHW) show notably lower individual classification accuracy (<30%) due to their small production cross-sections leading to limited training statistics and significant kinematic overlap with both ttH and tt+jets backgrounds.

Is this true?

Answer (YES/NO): NO